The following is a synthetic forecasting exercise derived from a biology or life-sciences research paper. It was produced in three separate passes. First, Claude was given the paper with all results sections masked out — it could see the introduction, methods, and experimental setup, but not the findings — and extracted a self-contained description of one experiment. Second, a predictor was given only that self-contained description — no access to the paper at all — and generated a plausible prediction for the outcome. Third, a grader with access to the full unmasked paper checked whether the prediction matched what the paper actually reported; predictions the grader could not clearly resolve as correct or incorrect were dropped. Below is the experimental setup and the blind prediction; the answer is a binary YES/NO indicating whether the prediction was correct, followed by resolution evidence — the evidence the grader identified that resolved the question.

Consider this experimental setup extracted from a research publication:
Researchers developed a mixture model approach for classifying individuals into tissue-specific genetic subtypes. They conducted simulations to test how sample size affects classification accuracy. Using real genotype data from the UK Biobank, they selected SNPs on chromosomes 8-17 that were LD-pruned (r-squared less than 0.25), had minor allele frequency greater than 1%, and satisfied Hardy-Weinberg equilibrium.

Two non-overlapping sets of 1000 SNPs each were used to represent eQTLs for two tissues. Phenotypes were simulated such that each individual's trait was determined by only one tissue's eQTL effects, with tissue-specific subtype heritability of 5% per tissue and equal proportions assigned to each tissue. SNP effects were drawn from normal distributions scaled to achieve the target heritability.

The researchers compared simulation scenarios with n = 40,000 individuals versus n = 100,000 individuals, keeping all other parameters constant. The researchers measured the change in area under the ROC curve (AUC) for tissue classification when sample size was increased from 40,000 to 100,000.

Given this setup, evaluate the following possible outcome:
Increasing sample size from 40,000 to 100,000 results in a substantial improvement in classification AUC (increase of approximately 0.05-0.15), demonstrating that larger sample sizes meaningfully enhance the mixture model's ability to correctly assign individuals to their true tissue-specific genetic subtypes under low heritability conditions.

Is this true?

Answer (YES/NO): NO